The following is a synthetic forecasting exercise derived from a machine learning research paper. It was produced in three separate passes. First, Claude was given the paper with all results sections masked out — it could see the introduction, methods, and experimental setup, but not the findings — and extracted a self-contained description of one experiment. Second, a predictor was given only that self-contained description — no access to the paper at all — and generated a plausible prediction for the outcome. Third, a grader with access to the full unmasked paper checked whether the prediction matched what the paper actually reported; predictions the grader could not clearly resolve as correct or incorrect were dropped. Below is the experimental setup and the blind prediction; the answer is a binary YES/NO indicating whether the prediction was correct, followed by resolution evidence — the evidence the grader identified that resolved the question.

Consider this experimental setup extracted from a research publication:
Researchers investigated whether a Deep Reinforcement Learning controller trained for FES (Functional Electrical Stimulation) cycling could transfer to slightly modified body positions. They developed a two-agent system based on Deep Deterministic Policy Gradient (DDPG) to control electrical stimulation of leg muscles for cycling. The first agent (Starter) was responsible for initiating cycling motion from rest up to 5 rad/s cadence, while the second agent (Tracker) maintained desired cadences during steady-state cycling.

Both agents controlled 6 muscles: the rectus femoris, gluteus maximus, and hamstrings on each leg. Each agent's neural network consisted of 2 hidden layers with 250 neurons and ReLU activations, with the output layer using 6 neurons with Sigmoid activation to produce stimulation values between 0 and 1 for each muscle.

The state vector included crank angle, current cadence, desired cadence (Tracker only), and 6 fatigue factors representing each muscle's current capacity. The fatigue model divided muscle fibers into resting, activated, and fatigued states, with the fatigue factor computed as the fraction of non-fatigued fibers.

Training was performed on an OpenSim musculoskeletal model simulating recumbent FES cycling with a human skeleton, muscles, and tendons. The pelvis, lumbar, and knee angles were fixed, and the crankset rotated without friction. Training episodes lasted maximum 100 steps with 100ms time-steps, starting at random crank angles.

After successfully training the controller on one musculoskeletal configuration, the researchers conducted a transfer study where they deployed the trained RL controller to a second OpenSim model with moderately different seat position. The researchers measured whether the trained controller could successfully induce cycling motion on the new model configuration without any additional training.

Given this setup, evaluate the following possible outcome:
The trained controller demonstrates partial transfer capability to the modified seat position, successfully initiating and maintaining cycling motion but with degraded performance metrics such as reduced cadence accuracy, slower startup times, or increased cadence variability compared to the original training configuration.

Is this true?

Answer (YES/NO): YES